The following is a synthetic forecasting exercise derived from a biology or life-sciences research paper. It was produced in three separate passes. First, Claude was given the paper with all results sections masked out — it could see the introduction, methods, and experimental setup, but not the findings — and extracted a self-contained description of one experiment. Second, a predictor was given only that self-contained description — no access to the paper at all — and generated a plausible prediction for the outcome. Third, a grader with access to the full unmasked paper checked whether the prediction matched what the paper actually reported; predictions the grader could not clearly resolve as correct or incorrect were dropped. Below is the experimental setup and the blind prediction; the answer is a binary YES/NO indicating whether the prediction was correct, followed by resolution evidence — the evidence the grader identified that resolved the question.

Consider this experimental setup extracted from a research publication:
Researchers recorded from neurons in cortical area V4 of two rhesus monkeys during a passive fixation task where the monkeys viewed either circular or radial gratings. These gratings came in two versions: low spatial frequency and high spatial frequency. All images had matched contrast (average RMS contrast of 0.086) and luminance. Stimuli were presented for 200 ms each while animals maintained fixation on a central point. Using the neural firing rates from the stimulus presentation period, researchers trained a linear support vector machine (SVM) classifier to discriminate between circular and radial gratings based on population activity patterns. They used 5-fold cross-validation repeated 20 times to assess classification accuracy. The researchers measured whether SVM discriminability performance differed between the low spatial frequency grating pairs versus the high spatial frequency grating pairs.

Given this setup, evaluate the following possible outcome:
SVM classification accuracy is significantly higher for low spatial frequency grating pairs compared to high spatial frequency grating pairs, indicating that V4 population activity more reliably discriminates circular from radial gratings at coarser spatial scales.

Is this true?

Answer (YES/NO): NO